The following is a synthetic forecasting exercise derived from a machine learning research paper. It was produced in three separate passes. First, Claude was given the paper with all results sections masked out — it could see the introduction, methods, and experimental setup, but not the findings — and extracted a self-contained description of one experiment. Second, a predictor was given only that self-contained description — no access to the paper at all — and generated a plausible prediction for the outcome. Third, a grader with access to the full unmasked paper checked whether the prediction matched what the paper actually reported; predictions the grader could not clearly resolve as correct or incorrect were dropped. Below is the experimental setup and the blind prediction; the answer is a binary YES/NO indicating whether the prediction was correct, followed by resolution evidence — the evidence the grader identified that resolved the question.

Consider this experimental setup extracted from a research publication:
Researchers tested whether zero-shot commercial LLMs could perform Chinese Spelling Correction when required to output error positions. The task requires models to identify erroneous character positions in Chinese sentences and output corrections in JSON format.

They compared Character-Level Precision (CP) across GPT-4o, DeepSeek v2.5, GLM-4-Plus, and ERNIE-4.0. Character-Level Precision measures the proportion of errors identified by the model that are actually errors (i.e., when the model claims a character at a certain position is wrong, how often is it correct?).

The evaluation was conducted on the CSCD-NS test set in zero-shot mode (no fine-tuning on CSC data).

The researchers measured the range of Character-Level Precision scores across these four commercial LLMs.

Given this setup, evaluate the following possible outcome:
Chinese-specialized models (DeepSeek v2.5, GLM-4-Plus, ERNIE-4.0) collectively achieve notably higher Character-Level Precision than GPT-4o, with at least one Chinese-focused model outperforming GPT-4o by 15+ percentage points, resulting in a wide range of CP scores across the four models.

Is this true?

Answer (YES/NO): NO